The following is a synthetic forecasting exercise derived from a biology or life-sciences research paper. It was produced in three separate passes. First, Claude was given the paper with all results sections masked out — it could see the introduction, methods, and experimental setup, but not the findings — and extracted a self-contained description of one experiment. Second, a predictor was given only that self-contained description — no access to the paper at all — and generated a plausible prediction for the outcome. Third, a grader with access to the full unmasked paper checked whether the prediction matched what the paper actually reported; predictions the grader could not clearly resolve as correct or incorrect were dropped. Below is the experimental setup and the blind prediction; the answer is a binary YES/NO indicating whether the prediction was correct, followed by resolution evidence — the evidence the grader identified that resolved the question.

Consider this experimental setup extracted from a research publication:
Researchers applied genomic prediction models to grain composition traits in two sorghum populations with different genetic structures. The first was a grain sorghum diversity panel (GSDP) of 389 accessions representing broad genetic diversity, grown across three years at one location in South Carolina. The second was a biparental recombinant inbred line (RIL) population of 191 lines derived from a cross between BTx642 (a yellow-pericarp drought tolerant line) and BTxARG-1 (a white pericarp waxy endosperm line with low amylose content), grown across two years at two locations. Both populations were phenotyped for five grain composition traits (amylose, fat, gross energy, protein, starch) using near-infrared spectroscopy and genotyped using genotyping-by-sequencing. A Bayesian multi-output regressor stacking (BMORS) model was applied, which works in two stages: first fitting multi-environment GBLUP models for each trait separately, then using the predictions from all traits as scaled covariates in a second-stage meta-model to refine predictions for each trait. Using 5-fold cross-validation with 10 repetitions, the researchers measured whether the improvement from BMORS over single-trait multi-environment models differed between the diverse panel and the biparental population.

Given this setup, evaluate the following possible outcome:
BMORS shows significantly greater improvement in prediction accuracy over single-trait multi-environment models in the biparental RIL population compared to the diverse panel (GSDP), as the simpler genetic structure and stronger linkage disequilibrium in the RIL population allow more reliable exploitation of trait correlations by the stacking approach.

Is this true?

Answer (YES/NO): NO